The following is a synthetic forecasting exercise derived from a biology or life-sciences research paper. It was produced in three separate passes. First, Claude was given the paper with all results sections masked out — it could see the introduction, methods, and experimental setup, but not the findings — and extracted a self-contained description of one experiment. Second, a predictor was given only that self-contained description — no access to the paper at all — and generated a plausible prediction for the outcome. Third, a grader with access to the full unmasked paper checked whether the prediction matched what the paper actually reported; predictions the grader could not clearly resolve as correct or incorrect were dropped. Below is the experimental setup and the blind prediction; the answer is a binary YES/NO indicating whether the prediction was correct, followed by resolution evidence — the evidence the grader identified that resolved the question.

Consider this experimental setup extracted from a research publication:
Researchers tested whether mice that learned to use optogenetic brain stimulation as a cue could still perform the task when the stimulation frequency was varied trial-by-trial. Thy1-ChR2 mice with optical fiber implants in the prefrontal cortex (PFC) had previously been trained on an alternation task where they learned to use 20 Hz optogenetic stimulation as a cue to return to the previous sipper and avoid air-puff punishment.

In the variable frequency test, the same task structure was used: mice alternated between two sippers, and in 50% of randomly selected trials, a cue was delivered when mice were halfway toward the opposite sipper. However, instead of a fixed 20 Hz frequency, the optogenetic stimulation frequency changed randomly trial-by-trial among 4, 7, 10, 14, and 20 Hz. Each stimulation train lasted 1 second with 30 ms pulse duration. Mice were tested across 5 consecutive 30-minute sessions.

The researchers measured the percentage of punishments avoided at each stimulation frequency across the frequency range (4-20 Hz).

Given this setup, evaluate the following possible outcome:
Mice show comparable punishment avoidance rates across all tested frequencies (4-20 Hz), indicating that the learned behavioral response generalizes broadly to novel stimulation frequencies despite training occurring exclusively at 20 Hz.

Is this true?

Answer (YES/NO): NO